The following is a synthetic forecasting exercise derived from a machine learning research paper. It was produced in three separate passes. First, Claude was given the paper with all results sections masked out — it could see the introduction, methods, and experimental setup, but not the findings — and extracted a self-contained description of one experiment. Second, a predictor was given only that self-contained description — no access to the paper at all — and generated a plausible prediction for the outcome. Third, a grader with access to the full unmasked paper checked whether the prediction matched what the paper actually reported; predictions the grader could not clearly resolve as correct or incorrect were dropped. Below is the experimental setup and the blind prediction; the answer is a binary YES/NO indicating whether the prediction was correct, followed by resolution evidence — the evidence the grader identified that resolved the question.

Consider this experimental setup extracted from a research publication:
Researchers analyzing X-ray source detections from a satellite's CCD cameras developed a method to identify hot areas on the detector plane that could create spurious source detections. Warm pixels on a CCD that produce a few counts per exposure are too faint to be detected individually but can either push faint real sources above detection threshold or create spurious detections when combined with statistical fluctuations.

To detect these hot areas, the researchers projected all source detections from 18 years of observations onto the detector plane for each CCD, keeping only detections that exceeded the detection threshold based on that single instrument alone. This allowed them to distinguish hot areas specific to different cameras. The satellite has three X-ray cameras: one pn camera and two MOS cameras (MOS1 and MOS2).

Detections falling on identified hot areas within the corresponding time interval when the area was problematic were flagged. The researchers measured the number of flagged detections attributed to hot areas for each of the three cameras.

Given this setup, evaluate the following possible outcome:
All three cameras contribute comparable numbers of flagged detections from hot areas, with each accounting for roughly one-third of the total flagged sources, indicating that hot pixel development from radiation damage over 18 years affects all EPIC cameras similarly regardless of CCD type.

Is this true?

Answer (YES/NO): NO